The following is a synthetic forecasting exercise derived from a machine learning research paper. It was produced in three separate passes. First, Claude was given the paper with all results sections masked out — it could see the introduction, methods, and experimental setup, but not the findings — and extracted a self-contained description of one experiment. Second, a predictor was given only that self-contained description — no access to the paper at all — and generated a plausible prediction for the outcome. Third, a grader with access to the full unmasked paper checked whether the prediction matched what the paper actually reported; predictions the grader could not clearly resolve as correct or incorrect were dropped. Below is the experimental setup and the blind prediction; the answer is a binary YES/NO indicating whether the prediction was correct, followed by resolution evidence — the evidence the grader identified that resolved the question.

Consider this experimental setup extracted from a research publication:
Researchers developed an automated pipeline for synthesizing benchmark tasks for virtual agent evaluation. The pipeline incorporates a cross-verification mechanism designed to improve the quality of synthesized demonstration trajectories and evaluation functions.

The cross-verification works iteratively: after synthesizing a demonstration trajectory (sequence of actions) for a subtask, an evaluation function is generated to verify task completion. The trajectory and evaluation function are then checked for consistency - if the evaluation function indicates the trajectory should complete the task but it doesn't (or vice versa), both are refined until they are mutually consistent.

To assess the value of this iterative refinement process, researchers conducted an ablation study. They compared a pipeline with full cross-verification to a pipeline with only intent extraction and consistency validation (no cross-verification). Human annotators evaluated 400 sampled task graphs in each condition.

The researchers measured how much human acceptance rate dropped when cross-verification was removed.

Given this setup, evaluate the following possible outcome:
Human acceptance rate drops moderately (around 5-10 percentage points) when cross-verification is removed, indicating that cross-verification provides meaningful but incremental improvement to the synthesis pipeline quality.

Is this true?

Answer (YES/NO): NO